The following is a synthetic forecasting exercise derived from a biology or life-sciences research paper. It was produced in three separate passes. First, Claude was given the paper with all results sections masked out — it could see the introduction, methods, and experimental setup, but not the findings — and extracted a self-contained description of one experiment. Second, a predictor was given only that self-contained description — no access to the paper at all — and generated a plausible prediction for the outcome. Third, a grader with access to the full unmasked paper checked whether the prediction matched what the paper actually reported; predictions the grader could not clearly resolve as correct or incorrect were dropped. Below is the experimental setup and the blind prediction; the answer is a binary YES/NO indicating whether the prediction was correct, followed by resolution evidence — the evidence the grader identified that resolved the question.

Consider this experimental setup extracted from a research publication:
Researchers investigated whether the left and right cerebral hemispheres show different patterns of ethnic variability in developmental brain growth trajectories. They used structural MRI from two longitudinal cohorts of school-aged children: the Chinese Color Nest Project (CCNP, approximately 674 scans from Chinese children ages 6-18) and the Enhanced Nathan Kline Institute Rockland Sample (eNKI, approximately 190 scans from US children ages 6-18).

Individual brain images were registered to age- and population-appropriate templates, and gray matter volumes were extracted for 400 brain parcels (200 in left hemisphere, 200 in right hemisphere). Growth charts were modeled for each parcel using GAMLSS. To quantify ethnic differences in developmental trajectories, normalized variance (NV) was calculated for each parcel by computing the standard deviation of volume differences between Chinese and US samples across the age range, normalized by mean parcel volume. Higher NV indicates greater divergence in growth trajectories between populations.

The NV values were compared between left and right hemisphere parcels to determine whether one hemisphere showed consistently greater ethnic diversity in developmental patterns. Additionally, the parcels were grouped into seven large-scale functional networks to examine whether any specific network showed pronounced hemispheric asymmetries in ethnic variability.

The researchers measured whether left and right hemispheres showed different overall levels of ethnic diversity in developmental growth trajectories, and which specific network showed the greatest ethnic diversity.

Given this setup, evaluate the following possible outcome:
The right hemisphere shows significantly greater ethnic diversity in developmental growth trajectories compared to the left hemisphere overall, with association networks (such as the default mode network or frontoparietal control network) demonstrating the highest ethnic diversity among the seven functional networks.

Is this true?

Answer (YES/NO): NO